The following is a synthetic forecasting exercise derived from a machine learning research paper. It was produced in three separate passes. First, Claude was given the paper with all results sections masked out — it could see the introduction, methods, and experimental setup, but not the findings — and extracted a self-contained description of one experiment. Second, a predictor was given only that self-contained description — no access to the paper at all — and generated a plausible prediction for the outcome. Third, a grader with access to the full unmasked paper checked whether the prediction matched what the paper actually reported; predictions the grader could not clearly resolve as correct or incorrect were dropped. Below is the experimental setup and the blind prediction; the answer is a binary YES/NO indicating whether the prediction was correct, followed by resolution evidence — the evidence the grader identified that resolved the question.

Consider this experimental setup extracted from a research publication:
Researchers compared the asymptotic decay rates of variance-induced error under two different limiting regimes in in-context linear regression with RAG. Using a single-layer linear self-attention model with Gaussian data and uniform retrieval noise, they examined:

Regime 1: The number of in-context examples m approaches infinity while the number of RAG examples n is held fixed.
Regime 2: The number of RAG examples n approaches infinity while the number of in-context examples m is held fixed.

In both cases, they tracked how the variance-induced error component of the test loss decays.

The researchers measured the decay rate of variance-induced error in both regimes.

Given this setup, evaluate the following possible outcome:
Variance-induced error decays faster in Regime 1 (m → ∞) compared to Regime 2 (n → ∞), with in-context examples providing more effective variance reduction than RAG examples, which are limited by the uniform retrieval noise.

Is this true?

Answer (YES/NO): NO